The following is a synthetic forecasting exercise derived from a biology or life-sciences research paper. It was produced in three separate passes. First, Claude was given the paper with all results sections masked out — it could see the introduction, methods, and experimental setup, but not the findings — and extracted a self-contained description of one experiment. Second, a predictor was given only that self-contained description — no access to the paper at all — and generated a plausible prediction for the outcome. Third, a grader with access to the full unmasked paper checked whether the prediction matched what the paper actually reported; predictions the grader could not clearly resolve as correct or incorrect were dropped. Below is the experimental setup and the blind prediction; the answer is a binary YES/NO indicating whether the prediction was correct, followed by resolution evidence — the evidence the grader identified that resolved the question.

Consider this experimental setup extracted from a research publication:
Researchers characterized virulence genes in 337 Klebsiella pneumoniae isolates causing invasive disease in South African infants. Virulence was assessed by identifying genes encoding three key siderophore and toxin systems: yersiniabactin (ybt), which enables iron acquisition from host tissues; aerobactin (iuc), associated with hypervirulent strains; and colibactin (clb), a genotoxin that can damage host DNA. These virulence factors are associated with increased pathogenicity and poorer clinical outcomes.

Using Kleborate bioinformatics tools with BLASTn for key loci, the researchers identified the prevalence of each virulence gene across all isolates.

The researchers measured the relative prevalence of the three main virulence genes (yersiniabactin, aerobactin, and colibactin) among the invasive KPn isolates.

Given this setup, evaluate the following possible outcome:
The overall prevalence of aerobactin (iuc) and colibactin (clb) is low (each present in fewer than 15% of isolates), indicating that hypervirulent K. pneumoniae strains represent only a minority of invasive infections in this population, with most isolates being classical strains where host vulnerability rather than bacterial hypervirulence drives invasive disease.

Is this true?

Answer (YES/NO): YES